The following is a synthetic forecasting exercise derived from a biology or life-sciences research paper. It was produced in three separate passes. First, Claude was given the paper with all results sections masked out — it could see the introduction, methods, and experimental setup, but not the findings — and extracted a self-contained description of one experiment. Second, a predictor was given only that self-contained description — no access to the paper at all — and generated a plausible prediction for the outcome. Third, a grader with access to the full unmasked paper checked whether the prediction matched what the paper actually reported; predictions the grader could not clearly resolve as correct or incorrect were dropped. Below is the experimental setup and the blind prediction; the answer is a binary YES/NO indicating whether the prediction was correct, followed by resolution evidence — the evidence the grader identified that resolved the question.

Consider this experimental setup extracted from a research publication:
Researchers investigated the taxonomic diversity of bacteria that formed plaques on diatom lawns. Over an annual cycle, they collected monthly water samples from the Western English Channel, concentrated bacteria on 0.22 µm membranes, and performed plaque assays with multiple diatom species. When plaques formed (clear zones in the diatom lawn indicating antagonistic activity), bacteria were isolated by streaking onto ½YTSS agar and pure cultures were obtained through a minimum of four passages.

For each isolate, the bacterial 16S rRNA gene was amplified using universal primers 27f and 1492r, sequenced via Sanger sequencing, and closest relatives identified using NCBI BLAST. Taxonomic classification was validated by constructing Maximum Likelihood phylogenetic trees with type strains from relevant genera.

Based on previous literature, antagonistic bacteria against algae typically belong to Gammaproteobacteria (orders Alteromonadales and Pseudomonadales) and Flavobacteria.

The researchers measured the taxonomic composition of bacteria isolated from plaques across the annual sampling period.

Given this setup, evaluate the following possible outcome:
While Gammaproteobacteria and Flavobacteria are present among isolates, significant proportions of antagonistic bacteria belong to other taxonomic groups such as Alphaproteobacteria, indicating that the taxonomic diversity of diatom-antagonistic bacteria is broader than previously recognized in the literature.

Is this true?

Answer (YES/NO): YES